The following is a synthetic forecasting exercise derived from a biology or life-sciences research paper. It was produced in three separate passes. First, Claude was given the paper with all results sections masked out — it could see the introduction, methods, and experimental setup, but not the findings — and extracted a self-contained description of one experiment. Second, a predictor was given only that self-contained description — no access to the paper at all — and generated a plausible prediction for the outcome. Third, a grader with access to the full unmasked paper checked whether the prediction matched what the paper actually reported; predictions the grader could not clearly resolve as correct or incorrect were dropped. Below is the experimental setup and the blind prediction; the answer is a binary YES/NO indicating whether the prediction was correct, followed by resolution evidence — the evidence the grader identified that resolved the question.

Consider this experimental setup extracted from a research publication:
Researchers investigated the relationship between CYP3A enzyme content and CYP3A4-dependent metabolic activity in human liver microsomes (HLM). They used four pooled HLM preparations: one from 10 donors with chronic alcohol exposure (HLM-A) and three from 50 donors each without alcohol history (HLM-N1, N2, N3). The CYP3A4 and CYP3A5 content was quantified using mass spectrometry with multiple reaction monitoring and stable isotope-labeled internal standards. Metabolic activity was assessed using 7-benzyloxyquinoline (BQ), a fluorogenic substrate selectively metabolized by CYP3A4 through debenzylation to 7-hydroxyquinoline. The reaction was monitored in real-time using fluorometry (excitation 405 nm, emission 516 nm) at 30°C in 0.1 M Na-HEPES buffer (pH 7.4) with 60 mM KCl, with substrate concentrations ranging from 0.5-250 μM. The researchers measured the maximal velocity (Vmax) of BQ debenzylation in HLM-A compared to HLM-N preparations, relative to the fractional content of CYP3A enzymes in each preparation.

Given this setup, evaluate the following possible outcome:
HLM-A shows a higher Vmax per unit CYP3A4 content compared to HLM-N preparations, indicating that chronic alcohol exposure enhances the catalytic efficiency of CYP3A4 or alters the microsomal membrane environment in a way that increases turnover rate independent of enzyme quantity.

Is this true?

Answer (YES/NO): YES